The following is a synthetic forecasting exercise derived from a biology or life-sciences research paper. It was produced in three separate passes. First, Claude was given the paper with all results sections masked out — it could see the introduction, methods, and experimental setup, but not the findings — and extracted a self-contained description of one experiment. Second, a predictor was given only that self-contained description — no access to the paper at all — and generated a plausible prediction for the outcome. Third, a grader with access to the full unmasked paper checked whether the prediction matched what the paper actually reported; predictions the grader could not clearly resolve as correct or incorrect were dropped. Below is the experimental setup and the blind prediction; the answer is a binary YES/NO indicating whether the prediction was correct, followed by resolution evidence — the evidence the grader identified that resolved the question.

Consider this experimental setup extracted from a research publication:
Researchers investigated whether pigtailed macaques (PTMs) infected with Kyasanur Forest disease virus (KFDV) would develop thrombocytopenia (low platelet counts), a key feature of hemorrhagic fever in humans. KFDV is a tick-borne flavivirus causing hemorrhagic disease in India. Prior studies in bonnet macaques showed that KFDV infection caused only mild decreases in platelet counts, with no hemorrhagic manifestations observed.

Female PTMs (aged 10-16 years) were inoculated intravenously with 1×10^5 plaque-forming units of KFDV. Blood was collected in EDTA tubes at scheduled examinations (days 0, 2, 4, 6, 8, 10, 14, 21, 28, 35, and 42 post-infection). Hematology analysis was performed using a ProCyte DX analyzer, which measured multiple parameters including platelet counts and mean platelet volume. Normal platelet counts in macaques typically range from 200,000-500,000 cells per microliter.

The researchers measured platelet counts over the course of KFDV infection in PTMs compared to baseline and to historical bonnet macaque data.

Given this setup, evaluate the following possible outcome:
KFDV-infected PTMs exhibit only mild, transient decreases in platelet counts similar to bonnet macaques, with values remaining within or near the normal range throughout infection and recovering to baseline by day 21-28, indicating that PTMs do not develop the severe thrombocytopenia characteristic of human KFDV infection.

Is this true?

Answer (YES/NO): NO